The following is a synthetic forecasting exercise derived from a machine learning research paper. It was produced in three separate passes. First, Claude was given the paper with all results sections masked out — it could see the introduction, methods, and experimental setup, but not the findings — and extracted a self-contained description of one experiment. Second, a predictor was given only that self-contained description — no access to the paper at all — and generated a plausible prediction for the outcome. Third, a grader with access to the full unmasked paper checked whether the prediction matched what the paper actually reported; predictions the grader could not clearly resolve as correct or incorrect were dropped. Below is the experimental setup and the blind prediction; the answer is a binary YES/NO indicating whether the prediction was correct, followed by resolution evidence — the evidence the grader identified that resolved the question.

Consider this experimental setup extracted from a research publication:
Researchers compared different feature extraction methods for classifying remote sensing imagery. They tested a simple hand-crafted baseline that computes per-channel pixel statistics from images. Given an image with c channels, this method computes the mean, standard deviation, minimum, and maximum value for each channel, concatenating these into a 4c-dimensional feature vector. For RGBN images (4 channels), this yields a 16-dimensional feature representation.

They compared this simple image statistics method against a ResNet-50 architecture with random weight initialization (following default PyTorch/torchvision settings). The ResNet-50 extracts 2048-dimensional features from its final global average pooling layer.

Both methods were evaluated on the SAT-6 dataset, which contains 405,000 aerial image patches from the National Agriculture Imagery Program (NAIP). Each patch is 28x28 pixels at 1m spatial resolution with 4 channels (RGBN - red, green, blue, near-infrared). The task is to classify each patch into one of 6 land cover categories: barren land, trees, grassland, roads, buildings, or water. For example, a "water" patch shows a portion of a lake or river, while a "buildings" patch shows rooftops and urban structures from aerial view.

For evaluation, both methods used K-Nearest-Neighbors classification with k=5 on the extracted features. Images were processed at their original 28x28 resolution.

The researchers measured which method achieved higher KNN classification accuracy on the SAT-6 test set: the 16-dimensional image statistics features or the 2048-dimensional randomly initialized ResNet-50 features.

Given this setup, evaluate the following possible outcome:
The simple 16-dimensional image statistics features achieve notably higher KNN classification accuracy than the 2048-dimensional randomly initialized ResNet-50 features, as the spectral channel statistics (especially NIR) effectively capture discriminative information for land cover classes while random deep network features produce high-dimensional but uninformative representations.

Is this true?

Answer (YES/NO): YES